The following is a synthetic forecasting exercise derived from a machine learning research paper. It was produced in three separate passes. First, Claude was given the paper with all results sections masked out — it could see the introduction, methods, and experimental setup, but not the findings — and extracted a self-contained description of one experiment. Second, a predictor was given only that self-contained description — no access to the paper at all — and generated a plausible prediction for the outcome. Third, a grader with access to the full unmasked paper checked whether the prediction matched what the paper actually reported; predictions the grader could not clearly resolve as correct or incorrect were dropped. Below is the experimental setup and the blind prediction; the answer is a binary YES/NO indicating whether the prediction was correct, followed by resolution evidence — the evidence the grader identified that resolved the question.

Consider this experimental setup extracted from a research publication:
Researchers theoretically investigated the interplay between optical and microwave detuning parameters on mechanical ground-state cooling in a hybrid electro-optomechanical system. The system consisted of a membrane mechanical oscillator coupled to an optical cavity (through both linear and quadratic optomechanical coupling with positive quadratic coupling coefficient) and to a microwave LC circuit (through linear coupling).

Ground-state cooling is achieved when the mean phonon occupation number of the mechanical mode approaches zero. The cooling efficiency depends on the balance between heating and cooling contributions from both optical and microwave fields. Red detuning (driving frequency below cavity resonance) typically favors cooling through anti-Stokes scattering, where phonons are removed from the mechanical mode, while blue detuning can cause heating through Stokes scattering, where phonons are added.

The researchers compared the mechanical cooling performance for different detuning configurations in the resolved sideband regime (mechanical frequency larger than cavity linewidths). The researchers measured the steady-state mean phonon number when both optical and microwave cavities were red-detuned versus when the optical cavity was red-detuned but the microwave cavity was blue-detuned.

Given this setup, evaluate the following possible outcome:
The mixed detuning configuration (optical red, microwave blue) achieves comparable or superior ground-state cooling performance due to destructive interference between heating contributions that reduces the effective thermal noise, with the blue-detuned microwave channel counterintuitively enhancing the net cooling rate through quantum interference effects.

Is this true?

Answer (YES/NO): NO